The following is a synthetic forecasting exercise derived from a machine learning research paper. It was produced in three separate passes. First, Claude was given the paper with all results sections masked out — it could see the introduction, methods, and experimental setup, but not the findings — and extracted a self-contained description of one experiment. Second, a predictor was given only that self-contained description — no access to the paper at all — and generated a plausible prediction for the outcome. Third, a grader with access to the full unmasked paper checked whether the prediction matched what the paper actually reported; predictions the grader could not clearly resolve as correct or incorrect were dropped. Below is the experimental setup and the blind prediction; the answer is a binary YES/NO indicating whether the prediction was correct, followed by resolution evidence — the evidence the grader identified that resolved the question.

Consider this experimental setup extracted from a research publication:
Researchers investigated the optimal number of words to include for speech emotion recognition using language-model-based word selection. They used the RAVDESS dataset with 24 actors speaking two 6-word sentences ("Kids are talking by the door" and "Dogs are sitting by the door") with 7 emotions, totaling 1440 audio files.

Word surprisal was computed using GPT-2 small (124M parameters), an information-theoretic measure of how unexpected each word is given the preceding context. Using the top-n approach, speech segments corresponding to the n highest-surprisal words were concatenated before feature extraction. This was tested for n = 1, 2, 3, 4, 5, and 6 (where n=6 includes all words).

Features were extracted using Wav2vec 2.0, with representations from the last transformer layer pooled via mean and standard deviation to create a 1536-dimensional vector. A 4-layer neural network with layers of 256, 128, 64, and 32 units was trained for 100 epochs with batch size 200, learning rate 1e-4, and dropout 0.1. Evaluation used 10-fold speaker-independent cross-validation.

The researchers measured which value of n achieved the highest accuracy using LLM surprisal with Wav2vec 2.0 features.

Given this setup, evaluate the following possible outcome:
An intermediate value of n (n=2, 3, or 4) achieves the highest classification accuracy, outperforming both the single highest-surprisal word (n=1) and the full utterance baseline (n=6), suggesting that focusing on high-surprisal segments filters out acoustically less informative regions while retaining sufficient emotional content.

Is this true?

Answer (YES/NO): YES